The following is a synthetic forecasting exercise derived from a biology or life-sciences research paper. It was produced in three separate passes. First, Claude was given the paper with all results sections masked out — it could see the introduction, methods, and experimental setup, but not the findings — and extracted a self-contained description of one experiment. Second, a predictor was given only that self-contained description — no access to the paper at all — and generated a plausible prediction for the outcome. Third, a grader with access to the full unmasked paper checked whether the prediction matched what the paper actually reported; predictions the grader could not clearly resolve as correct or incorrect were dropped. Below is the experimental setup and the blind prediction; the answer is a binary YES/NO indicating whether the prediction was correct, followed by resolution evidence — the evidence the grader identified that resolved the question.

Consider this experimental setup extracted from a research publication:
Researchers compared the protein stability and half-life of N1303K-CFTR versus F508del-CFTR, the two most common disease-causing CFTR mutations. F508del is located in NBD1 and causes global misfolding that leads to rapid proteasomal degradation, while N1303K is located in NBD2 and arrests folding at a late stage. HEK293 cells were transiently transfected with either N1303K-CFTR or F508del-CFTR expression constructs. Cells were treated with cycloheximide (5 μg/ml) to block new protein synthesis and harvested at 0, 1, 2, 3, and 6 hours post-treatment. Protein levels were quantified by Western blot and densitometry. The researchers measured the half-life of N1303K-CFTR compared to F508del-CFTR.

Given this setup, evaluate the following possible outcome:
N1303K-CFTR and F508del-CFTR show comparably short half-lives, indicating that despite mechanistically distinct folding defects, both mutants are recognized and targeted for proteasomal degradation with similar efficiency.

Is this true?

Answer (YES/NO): NO